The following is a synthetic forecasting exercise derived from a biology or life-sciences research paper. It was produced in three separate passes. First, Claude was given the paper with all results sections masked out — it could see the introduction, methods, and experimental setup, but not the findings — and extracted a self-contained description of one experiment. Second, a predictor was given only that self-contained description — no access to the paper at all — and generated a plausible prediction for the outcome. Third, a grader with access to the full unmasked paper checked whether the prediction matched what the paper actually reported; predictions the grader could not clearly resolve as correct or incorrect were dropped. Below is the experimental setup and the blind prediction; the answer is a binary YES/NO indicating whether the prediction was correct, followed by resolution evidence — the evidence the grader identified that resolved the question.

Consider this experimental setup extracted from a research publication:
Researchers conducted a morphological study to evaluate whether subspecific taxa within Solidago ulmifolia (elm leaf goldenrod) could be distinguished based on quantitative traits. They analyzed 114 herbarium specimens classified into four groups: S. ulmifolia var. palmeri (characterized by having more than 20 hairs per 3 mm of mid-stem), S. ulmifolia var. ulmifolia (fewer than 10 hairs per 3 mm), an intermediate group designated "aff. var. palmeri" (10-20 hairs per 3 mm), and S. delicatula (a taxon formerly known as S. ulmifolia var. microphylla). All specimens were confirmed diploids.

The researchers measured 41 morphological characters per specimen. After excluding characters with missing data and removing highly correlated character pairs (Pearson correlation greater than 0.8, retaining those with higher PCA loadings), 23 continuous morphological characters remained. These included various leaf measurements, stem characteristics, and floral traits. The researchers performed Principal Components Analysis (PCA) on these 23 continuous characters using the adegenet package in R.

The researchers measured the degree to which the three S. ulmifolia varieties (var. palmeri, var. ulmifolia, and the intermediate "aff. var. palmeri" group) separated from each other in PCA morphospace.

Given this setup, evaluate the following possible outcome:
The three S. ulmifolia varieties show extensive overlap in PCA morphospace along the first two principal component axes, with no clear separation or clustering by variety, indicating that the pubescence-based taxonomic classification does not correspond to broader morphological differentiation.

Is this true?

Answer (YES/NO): YES